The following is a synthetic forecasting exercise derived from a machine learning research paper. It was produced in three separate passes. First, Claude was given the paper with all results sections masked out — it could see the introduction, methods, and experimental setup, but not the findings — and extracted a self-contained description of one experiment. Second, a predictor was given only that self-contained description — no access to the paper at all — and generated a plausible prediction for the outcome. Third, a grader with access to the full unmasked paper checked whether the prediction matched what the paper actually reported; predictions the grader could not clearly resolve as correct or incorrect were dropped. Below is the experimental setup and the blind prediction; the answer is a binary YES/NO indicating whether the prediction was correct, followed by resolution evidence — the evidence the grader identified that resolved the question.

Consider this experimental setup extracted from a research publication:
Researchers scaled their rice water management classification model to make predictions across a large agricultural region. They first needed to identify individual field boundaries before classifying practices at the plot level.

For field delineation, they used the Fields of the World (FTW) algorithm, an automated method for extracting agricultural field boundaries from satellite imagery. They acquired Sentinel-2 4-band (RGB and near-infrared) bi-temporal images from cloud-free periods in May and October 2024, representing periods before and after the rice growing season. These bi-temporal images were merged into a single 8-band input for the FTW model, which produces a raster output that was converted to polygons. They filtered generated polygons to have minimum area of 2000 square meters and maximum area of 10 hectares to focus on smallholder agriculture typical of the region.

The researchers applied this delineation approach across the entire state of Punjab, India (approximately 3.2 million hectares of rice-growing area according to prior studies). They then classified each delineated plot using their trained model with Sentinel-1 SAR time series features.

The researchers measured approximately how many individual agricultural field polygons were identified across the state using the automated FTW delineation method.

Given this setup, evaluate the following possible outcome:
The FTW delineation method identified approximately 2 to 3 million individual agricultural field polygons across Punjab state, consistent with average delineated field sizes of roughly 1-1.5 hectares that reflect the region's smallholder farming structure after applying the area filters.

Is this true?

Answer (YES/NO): YES